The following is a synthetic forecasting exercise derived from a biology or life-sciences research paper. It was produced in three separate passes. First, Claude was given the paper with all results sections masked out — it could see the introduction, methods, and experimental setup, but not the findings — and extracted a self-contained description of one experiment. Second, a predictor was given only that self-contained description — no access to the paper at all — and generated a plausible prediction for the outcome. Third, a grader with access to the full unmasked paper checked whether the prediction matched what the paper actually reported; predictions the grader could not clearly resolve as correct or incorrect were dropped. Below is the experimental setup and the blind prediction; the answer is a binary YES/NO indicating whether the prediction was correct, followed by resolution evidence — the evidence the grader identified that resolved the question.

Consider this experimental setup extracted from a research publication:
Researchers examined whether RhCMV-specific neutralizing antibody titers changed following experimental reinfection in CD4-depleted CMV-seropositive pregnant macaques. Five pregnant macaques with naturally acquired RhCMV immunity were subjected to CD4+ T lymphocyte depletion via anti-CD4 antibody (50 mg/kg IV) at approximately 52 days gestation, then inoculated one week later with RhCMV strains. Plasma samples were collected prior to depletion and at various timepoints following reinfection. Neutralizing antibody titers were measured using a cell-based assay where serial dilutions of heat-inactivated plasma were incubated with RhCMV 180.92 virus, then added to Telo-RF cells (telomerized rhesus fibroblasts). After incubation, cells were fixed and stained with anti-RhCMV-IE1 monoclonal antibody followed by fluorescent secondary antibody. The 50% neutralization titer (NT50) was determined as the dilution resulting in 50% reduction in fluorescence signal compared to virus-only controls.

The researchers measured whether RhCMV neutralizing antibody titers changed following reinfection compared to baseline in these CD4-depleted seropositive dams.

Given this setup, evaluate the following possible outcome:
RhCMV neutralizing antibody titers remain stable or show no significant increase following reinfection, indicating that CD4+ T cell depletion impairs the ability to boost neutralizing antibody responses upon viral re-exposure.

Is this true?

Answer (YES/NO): NO